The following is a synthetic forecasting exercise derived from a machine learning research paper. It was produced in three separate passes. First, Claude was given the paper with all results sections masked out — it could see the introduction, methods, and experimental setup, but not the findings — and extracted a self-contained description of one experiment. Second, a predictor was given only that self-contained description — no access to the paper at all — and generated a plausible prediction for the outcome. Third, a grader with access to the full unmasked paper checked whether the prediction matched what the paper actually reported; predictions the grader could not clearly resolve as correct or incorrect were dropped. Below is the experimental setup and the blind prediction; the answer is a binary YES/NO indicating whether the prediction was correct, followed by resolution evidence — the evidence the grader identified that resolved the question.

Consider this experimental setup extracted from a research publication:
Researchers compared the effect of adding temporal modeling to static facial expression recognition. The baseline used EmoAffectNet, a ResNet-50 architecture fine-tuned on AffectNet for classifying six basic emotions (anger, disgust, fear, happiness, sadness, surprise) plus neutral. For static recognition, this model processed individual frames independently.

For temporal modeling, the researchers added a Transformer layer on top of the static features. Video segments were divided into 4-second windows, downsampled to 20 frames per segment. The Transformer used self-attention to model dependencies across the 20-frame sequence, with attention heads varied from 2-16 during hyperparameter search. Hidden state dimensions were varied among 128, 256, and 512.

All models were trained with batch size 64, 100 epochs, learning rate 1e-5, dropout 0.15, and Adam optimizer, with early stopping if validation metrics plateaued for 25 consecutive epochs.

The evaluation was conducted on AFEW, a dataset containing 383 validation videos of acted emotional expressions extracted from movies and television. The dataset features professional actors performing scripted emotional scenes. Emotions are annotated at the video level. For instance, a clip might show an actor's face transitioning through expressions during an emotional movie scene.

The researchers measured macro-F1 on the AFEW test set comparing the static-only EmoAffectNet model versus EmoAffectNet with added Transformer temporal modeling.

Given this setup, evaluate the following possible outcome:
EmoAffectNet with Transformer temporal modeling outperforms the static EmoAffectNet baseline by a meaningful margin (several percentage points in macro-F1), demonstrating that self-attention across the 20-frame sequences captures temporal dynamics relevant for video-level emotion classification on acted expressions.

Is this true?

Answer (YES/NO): NO